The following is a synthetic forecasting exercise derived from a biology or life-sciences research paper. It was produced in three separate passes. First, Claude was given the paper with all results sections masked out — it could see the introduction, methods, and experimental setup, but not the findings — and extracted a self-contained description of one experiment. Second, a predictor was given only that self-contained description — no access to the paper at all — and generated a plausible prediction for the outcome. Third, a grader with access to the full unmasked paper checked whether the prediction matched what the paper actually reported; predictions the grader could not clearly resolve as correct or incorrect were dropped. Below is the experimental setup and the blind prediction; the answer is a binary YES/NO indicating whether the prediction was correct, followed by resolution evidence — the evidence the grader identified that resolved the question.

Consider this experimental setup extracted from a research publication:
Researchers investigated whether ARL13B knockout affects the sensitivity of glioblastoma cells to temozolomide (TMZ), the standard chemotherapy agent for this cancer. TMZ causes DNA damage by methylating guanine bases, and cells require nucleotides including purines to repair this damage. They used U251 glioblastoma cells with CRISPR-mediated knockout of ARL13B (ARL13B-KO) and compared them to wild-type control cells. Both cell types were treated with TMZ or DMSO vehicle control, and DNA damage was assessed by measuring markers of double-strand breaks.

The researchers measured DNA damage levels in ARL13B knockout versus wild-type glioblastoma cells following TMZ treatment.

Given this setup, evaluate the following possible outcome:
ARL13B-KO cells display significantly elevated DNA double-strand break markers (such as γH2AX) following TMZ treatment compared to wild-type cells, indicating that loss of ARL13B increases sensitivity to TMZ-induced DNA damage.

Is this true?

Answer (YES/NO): YES